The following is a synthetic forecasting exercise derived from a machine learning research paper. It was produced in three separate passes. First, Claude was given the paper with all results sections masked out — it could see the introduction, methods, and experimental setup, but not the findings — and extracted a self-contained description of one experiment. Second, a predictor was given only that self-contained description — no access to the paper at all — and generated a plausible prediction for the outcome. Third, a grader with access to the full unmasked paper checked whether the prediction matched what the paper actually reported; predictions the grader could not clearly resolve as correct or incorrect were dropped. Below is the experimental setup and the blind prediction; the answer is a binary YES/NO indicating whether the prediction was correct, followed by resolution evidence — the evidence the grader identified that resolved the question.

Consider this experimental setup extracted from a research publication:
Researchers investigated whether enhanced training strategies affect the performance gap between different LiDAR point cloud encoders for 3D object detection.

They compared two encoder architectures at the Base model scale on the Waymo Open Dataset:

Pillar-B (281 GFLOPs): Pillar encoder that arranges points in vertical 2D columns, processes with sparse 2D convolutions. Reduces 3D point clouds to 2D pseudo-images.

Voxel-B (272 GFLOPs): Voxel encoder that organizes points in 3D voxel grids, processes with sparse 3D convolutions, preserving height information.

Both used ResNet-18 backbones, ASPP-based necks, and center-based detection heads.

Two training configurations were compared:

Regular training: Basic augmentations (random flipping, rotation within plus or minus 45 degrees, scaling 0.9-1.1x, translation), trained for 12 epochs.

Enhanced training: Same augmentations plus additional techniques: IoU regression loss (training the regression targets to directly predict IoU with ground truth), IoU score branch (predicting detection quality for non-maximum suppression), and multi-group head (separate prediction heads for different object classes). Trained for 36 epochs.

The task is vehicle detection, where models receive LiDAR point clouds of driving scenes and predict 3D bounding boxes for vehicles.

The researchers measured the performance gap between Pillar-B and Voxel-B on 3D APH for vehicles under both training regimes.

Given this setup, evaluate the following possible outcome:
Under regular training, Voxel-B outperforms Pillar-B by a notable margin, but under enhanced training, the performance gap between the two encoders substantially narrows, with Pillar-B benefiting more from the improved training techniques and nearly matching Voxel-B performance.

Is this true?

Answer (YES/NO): YES